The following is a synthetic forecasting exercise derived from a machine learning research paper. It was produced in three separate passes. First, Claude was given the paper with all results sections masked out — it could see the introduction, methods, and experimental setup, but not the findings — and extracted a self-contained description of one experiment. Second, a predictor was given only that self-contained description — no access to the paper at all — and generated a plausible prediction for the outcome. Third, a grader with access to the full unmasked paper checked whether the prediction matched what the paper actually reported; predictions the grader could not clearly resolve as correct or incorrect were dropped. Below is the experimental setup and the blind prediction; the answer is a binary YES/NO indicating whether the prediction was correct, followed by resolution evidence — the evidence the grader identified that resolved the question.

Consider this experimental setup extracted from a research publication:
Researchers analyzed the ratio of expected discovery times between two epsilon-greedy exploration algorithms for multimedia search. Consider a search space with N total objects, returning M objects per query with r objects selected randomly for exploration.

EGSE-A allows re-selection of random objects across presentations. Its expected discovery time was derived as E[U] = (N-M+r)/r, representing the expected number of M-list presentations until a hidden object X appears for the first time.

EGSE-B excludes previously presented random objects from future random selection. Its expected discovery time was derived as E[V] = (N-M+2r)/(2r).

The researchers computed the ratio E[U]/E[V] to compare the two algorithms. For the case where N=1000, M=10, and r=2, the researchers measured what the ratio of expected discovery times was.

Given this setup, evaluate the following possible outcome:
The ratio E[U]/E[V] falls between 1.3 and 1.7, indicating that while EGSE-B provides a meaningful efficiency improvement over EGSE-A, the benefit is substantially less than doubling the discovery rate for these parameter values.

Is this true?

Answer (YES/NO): NO